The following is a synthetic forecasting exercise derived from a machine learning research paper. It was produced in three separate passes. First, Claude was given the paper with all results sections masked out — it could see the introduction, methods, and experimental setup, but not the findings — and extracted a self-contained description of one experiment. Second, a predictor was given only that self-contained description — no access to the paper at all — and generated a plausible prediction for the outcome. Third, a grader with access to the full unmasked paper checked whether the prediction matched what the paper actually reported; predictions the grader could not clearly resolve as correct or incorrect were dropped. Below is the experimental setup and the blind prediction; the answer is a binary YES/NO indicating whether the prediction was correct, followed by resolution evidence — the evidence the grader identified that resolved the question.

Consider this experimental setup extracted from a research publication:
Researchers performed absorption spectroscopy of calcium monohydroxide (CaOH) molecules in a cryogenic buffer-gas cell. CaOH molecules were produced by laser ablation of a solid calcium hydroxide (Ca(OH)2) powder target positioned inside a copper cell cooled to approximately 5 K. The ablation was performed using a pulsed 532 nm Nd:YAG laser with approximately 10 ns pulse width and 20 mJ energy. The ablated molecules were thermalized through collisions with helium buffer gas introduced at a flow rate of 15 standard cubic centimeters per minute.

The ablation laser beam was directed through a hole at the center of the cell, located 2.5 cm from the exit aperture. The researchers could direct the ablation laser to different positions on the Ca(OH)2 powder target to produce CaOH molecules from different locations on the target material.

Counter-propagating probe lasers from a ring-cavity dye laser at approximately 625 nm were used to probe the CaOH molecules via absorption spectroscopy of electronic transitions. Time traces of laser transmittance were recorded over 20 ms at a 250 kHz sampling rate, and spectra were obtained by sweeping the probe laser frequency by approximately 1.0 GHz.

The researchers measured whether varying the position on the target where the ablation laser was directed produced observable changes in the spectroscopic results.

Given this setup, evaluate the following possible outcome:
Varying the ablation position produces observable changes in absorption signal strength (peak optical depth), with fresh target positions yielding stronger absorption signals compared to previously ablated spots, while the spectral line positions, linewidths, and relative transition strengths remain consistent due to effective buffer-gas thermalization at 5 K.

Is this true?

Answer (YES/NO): NO